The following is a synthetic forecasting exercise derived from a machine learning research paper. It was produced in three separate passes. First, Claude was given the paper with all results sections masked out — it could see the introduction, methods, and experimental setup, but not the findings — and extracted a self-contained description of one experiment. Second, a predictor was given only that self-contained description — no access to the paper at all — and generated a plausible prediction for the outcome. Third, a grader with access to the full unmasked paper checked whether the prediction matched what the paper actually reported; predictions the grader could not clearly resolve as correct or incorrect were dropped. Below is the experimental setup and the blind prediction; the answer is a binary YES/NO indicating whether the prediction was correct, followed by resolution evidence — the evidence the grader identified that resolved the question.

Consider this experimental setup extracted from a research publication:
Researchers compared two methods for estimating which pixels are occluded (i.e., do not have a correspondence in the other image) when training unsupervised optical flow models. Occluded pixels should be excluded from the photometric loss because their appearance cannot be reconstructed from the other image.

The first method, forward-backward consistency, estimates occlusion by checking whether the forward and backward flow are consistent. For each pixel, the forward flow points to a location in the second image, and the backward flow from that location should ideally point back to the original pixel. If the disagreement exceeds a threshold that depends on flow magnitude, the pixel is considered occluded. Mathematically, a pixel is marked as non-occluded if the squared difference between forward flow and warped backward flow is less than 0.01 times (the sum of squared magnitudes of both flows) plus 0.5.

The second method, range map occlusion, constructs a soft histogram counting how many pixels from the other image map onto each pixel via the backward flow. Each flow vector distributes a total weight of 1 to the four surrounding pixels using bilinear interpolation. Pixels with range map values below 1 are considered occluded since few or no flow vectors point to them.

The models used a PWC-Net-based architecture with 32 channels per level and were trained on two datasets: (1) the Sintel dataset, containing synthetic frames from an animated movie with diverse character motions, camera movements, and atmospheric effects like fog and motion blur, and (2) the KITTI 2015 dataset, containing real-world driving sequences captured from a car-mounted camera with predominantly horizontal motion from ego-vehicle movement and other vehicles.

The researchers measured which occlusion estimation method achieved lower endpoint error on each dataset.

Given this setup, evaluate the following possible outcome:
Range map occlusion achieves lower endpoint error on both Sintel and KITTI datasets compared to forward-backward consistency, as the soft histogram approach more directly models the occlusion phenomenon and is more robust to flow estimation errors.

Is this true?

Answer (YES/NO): NO